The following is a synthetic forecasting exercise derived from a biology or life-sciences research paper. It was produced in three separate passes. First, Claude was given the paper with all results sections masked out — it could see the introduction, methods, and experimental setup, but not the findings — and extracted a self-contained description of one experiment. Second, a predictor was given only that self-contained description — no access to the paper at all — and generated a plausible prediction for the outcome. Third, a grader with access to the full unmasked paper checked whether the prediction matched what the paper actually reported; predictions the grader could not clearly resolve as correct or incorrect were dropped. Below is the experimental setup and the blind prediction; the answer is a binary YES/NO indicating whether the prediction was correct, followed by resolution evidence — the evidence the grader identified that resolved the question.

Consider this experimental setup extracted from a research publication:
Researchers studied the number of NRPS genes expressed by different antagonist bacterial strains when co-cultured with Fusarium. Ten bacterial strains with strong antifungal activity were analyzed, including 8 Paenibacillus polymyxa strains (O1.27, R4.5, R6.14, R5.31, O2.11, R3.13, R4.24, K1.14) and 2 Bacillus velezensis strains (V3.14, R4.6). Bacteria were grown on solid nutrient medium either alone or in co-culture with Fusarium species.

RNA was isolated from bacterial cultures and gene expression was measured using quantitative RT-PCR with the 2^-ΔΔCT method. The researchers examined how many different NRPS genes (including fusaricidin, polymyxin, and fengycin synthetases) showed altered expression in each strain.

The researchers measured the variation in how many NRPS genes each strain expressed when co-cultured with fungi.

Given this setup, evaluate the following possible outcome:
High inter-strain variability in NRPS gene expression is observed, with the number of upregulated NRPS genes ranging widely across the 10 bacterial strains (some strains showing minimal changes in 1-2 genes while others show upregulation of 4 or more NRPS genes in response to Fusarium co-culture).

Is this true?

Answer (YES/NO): NO